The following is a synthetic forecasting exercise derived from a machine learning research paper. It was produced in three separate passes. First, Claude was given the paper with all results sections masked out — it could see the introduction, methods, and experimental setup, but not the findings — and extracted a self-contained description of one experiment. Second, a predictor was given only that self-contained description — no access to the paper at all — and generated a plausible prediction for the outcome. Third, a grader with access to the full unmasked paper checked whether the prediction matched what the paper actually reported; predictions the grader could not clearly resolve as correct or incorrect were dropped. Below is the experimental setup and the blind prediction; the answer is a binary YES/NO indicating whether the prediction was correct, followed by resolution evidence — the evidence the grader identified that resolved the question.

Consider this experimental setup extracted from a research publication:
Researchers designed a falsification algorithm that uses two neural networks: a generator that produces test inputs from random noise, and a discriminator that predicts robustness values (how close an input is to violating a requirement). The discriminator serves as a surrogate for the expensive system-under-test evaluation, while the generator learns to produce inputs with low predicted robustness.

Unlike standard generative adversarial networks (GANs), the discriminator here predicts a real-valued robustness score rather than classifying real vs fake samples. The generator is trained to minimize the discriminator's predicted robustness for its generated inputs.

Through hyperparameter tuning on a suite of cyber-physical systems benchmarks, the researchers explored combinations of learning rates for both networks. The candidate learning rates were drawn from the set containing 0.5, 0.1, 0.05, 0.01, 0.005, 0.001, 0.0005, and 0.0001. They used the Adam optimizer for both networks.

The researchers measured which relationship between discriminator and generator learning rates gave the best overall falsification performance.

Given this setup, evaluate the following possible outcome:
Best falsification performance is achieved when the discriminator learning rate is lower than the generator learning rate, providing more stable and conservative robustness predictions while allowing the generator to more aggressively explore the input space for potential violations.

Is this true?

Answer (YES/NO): NO